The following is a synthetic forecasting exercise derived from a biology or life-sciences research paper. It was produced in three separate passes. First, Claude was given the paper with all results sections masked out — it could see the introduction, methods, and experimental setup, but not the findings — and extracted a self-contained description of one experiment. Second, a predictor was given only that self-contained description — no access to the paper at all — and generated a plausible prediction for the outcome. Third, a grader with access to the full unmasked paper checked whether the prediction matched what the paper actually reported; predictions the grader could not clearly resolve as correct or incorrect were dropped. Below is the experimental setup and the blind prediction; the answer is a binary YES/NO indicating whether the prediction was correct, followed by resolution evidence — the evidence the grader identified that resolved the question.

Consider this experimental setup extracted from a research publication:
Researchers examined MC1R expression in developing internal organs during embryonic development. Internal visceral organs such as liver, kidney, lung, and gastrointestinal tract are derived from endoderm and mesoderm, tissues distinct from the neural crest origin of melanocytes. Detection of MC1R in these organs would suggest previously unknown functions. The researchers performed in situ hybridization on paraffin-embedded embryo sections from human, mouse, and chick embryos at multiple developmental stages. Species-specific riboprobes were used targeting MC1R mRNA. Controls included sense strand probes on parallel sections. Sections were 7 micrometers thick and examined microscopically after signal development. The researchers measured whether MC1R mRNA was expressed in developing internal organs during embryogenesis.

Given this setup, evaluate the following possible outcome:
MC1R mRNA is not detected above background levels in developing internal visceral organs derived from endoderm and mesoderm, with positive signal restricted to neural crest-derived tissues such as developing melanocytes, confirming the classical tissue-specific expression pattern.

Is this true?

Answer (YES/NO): NO